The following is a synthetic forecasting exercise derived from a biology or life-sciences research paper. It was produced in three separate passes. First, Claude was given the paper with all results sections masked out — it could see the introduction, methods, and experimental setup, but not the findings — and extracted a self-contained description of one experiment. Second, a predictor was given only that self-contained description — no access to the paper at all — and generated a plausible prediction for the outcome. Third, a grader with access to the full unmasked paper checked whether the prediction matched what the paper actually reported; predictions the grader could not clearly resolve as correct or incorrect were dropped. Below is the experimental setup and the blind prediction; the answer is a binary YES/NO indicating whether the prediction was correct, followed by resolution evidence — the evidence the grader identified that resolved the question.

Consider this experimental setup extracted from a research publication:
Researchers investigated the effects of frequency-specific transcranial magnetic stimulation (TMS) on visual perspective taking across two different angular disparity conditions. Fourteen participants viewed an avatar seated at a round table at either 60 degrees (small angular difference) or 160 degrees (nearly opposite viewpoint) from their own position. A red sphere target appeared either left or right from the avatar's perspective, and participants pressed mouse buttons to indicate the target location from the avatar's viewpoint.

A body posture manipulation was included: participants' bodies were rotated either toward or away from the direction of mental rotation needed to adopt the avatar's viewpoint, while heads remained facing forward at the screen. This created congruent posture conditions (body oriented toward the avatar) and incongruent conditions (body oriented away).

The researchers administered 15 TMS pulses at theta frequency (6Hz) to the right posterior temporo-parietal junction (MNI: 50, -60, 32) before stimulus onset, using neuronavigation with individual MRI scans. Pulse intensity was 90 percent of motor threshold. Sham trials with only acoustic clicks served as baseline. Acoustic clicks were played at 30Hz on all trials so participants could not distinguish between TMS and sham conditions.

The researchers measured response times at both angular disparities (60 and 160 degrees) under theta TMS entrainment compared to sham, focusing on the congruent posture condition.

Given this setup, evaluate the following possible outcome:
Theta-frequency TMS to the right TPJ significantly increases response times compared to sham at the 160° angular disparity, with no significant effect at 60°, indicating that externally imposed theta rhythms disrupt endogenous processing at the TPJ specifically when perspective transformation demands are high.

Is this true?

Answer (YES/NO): NO